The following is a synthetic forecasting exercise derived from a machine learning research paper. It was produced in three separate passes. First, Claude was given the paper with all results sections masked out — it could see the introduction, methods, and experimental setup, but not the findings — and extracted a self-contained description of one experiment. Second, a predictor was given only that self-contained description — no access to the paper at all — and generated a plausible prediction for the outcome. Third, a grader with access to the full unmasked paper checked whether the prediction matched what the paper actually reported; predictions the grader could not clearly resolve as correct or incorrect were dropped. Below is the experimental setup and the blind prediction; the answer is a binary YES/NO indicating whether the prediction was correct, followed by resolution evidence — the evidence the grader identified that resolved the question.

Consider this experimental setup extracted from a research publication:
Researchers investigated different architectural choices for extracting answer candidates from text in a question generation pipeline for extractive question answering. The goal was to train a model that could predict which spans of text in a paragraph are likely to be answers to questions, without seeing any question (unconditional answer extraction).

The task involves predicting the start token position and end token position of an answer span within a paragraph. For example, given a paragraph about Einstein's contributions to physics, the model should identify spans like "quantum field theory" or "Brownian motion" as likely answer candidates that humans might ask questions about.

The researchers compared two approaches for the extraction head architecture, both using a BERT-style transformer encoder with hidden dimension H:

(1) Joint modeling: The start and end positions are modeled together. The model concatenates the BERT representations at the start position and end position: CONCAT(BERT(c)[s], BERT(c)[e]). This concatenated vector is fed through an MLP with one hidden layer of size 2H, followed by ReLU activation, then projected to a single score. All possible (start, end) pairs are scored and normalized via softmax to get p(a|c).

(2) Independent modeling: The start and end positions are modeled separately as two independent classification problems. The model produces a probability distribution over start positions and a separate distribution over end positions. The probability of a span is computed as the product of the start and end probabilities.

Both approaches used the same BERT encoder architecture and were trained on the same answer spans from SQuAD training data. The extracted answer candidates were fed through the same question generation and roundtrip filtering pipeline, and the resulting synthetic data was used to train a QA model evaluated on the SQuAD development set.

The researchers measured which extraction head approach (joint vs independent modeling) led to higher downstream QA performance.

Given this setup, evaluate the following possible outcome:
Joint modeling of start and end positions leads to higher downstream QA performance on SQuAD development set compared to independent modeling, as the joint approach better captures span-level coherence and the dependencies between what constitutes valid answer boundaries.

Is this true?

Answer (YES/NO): YES